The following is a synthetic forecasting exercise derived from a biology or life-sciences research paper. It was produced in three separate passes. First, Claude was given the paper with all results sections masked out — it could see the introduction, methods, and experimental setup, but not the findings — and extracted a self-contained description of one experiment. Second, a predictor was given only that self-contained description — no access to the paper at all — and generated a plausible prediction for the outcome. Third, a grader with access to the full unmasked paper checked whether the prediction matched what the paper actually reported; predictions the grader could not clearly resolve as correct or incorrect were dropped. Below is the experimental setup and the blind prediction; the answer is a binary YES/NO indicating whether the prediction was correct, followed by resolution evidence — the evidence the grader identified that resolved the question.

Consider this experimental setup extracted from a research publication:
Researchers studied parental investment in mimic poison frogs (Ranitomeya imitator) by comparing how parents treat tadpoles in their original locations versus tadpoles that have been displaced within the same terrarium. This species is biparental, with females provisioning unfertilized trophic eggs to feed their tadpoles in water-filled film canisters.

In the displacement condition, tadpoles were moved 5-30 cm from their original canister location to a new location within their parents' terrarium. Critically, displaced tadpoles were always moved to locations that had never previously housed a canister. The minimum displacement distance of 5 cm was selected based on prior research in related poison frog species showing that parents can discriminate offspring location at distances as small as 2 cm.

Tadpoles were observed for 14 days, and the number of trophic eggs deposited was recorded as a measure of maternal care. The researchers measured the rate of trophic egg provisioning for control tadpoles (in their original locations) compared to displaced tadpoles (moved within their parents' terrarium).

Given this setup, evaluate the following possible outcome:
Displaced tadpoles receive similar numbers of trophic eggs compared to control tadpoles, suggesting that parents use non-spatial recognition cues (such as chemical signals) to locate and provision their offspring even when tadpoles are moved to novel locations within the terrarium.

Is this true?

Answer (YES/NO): NO